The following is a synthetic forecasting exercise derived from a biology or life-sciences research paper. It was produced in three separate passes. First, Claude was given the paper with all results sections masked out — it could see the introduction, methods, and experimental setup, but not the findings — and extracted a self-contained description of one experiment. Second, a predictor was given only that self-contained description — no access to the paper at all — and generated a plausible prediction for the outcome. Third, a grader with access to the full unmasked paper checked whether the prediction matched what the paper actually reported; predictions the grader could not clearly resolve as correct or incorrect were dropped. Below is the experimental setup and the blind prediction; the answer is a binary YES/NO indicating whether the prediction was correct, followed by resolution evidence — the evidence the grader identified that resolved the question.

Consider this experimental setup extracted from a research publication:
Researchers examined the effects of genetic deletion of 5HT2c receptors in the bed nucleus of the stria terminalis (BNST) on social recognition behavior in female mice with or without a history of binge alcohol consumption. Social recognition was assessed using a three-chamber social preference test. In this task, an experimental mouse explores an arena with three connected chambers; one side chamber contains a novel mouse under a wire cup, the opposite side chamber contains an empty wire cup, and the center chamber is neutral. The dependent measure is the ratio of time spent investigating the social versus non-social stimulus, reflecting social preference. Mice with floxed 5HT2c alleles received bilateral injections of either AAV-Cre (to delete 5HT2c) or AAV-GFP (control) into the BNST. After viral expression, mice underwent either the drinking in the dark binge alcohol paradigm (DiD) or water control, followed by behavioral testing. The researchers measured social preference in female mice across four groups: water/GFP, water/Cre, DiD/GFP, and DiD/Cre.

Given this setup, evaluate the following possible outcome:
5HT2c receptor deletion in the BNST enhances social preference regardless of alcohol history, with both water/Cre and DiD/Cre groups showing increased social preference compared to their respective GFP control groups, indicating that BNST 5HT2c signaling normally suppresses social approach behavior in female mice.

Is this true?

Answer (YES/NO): NO